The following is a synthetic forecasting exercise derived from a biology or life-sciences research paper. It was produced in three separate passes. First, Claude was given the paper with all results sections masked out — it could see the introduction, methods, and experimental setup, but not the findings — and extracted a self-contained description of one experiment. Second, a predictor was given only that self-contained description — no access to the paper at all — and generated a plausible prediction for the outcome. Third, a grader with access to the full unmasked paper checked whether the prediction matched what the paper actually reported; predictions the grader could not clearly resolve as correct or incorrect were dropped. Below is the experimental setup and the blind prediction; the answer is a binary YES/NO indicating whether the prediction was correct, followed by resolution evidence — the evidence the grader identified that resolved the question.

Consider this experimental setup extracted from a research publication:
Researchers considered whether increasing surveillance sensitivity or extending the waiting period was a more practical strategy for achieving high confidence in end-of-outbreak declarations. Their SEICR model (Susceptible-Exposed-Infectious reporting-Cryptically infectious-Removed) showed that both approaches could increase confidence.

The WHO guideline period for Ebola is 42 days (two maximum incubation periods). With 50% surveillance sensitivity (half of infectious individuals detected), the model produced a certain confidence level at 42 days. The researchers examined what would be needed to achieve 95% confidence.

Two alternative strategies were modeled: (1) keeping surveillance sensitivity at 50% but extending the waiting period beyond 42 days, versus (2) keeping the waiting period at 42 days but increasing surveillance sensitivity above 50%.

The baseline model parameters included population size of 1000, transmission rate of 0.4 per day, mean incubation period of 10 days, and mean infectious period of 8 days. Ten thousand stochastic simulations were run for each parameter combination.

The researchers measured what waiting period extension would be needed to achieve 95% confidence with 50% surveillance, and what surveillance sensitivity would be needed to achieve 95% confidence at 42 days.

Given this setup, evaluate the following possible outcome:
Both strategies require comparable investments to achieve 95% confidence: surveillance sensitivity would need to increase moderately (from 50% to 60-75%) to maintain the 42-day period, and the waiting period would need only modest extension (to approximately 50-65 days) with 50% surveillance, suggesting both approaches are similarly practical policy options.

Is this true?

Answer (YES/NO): NO